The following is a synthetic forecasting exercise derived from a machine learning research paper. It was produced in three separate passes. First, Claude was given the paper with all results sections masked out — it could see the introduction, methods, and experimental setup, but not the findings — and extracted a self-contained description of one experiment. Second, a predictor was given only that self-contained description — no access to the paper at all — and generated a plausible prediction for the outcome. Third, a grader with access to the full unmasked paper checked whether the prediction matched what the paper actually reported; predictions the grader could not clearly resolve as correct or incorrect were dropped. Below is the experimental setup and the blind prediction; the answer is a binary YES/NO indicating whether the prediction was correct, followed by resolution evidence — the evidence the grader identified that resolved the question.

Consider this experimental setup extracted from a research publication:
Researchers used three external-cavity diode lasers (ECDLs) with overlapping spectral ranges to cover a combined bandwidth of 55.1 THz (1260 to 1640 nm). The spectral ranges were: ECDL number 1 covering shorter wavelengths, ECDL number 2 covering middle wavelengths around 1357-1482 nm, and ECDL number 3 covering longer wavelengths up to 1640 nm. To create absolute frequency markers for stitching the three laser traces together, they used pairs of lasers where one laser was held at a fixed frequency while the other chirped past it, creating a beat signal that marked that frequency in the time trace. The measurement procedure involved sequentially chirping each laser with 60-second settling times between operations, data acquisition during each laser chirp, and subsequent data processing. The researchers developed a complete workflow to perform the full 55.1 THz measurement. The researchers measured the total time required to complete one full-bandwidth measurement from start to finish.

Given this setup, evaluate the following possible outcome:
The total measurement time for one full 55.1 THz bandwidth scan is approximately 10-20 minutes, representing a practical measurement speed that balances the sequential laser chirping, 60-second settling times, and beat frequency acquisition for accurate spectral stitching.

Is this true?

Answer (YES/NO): NO